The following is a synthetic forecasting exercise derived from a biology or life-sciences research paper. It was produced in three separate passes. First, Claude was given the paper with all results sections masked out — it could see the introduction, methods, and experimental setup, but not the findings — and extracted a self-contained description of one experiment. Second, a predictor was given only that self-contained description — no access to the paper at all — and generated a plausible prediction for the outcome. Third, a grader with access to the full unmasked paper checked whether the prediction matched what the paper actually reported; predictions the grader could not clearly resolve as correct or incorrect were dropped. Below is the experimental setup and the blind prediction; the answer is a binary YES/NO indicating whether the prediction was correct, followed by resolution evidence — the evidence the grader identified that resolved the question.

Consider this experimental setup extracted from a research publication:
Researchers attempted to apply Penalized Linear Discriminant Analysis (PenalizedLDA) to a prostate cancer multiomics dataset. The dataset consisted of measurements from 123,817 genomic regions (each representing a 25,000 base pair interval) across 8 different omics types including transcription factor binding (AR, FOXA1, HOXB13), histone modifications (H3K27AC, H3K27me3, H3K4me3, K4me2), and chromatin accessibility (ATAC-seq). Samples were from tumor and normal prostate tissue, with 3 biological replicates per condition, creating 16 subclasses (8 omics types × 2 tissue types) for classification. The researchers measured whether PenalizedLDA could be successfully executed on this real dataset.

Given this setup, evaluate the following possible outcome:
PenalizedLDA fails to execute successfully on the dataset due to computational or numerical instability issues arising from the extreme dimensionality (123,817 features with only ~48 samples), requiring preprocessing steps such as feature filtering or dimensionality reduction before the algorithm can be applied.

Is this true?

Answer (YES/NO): NO